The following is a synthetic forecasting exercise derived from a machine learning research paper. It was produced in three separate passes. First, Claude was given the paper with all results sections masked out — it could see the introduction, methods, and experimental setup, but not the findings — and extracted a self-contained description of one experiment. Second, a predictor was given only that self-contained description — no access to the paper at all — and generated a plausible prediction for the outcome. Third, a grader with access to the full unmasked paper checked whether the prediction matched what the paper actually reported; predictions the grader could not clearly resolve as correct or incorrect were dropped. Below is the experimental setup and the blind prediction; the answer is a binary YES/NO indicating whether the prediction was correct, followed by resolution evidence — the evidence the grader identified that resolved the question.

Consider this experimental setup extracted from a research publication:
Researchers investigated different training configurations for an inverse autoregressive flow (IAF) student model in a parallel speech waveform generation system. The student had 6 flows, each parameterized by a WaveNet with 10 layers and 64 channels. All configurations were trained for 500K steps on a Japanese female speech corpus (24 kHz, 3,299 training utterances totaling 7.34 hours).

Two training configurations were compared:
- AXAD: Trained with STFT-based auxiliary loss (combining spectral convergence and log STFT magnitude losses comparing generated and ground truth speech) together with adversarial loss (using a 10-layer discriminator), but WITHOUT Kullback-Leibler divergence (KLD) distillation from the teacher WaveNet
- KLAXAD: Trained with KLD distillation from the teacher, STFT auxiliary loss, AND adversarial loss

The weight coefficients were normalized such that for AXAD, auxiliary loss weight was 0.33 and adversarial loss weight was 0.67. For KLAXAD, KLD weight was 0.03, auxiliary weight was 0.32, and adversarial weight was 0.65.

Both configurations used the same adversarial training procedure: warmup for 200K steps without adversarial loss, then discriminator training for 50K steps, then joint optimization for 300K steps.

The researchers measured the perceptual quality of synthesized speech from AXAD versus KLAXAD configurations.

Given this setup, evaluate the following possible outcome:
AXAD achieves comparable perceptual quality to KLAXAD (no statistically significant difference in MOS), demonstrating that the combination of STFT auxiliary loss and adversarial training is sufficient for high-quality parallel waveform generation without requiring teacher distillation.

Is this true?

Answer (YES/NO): NO